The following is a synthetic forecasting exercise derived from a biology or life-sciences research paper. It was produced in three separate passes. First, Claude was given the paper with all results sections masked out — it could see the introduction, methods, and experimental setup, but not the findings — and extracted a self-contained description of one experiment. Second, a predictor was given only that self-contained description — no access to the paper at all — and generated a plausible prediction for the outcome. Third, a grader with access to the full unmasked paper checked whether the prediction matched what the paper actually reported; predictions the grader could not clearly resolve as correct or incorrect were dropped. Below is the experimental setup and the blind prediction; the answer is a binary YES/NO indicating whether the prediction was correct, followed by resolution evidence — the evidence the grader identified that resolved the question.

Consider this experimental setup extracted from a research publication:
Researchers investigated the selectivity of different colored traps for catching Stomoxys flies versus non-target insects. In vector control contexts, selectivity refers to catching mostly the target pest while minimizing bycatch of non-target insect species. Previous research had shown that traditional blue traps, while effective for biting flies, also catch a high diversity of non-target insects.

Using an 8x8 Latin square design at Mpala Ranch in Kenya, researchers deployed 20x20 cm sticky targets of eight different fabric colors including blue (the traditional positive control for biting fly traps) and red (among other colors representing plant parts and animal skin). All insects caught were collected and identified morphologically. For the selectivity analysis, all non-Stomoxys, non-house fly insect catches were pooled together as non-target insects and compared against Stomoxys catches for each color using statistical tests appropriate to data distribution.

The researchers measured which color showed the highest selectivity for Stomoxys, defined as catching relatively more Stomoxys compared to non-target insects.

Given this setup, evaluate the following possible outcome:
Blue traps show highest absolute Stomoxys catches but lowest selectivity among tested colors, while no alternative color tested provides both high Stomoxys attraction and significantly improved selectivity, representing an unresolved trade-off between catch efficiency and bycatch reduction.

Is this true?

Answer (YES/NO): NO